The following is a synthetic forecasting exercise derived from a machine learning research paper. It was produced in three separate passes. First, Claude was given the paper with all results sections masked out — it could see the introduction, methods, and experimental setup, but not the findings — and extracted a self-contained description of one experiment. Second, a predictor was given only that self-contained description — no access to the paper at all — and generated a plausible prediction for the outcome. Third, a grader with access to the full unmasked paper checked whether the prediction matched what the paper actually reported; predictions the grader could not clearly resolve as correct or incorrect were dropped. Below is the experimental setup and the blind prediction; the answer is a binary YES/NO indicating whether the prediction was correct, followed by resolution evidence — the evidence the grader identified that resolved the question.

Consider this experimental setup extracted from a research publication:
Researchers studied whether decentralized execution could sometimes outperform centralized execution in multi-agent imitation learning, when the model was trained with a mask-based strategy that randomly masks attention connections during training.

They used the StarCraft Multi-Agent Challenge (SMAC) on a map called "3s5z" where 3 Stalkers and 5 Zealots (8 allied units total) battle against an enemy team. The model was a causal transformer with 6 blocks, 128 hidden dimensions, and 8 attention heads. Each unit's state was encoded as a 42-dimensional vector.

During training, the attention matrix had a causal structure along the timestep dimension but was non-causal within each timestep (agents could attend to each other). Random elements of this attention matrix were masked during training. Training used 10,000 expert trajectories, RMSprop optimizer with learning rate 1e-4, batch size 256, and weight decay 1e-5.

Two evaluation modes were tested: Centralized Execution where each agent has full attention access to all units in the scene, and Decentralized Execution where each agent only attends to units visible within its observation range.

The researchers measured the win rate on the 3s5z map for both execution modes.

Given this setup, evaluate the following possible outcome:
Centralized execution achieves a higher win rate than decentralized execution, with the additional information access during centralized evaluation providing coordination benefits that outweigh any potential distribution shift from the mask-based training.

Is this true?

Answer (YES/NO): NO